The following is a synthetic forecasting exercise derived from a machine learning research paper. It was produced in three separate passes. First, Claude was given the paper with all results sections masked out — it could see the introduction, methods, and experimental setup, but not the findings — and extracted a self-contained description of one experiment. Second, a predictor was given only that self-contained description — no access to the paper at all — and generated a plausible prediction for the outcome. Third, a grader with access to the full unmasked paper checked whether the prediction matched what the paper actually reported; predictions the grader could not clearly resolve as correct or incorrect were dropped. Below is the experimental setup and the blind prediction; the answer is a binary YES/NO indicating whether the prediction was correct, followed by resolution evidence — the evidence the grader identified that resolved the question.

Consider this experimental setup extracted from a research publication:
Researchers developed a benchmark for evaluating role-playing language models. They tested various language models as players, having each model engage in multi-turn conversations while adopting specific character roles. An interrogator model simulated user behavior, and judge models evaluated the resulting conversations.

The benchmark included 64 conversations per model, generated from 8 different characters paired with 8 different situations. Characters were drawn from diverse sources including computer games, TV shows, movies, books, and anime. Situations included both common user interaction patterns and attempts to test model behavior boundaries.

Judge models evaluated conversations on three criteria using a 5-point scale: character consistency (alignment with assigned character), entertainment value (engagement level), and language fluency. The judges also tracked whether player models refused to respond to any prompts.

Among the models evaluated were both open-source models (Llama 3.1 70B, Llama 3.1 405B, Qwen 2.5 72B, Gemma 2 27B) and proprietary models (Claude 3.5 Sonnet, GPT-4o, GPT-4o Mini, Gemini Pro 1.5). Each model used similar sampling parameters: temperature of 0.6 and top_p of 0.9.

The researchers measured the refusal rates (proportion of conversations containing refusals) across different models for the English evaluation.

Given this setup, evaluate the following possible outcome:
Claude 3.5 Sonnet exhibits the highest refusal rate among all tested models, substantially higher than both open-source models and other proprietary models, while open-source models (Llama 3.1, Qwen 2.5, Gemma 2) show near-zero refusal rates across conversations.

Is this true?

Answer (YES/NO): YES